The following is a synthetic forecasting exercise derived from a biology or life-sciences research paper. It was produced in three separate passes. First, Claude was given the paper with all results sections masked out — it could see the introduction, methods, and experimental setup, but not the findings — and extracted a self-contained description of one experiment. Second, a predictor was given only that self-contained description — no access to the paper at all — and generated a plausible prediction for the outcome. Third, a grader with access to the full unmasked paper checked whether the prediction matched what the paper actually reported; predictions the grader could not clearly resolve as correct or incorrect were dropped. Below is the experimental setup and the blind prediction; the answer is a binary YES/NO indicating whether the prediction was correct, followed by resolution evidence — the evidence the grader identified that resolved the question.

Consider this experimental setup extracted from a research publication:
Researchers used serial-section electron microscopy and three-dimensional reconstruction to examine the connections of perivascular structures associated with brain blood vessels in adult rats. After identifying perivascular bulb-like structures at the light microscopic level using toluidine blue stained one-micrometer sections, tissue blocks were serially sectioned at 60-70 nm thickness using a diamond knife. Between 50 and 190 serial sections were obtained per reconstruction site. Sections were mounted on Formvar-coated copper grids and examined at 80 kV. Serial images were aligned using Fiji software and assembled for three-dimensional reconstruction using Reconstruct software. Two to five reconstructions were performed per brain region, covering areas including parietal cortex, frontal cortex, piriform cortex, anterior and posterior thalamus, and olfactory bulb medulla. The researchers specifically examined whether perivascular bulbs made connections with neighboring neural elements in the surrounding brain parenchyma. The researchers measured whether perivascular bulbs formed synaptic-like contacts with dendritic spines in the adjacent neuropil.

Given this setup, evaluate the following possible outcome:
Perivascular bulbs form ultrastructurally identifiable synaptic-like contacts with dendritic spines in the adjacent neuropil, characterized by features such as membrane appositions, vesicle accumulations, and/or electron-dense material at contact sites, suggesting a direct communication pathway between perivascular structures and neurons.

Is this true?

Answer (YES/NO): YES